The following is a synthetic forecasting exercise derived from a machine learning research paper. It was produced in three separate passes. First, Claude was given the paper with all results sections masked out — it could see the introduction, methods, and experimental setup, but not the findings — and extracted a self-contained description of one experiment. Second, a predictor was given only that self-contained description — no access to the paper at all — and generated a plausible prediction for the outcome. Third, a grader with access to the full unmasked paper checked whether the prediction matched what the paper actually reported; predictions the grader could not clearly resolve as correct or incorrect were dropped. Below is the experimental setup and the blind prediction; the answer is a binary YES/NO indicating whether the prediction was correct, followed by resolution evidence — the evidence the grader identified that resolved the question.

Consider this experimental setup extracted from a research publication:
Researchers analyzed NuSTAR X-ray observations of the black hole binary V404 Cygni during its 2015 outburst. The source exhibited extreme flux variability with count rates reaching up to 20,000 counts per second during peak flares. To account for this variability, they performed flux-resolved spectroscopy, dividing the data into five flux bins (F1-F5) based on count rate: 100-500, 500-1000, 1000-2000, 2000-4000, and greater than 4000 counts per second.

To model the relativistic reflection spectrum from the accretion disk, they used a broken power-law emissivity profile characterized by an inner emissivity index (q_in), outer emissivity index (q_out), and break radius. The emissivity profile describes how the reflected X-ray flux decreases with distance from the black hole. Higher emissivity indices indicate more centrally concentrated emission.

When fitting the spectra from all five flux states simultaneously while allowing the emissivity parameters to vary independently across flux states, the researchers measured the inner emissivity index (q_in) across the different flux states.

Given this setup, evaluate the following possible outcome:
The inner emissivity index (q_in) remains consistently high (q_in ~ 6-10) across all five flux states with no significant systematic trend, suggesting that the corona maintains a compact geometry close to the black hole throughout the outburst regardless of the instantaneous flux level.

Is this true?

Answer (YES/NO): YES